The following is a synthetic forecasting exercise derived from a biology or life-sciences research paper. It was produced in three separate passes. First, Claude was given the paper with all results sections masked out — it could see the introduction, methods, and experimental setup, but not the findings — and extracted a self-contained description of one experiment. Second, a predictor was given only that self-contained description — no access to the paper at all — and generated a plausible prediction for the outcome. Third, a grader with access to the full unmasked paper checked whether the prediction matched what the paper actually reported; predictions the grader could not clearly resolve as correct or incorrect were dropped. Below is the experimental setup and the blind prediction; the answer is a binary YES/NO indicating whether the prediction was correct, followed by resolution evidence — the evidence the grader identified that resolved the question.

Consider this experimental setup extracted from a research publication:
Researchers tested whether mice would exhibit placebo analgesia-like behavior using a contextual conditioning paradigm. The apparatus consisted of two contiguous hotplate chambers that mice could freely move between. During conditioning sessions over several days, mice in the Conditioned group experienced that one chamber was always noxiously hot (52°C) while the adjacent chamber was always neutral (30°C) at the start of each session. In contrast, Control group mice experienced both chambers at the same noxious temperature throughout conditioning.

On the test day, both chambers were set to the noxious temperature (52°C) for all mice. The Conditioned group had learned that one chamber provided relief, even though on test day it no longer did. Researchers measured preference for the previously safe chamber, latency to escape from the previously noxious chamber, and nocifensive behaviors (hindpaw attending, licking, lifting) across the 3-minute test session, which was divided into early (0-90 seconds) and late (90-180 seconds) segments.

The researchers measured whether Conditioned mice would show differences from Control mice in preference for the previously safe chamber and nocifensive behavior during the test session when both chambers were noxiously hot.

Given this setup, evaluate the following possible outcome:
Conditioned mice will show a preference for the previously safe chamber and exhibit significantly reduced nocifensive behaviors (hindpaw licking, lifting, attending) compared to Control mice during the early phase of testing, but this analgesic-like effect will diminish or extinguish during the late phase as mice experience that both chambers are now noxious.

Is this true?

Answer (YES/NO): YES